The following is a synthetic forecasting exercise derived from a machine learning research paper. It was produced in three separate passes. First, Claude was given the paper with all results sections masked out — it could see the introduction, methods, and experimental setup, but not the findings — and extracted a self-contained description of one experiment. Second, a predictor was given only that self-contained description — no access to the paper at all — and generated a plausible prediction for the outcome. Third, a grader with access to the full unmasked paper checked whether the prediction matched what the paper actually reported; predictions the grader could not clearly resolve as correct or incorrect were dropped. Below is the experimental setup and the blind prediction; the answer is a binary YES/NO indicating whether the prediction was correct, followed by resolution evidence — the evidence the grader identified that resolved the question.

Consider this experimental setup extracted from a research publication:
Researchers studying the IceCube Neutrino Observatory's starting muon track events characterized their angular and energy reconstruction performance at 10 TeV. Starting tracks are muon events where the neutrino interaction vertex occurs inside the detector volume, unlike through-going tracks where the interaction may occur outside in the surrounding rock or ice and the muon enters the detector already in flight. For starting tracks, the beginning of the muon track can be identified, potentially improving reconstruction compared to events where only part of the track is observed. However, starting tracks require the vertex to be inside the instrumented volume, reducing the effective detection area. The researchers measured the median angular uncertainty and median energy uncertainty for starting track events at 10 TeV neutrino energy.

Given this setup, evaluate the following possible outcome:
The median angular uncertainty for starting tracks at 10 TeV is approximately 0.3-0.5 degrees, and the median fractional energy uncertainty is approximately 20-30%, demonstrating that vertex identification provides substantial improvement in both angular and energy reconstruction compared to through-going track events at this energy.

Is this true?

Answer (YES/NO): NO